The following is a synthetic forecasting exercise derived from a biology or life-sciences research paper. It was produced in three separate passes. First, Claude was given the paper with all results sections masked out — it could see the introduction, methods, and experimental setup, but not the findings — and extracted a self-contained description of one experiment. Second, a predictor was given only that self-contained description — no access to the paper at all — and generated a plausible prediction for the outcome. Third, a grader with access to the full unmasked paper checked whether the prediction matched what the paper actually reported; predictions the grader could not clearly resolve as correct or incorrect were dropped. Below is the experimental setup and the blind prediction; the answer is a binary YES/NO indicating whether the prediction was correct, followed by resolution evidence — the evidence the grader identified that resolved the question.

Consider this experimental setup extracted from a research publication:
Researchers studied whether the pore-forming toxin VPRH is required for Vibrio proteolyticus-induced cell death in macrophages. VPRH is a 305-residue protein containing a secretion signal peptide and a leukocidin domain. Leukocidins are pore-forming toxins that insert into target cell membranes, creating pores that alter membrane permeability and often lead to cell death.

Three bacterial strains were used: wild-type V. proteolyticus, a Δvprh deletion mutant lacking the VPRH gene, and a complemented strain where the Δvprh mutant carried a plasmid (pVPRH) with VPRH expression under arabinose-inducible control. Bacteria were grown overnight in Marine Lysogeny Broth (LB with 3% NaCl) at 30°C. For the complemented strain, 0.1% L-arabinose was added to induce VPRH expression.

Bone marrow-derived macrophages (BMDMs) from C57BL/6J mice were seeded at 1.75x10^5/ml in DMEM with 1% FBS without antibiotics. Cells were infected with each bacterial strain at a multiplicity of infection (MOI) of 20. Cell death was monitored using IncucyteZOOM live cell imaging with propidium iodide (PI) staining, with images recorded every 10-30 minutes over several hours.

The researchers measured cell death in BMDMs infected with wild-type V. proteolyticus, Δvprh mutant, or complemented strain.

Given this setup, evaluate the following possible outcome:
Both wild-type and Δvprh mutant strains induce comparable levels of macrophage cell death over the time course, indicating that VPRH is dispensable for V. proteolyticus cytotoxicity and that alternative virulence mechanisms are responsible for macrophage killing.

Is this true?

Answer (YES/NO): NO